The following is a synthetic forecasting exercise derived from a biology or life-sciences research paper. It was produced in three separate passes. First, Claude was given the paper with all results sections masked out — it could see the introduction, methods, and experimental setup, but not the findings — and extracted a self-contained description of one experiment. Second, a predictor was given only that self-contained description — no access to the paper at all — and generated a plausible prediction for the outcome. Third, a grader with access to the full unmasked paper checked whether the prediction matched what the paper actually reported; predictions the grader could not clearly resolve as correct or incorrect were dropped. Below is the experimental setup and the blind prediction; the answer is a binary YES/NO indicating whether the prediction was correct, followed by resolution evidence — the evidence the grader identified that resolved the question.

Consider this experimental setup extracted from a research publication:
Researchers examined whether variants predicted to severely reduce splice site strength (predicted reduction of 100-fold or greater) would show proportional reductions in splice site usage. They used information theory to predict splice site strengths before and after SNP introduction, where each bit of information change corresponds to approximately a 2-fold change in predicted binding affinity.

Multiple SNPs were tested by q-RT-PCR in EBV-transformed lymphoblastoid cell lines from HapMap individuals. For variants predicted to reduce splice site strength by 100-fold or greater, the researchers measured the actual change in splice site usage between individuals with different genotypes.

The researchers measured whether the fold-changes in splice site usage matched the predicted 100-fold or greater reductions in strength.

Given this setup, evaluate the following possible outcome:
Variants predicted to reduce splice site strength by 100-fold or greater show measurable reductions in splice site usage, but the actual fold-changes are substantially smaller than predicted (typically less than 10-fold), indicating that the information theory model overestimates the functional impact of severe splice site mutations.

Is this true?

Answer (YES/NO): NO